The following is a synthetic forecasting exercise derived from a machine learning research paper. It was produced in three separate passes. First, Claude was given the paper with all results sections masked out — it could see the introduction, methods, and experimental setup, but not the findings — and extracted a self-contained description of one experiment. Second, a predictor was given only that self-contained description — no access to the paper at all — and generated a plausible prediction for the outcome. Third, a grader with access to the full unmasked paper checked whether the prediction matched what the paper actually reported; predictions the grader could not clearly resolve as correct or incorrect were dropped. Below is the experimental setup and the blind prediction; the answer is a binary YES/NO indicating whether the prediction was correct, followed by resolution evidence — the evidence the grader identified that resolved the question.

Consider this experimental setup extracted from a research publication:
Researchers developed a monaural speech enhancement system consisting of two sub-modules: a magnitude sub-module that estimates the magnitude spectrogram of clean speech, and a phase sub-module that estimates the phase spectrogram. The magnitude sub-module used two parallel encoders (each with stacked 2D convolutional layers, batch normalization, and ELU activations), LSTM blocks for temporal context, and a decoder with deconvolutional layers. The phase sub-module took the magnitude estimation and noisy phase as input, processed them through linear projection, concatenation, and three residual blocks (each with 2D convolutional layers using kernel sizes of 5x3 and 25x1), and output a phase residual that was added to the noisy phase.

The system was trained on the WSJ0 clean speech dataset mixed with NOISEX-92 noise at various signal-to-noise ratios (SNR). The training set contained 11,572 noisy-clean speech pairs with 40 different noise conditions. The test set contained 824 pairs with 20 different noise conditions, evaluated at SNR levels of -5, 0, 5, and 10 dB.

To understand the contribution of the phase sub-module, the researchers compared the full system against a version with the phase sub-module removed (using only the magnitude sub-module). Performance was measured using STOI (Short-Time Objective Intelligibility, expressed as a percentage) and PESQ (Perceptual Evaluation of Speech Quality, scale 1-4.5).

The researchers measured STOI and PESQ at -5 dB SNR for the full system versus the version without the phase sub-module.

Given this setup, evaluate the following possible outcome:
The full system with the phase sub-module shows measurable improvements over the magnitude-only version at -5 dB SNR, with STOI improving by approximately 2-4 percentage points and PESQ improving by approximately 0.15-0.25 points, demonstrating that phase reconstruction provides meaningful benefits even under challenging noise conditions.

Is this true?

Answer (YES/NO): NO